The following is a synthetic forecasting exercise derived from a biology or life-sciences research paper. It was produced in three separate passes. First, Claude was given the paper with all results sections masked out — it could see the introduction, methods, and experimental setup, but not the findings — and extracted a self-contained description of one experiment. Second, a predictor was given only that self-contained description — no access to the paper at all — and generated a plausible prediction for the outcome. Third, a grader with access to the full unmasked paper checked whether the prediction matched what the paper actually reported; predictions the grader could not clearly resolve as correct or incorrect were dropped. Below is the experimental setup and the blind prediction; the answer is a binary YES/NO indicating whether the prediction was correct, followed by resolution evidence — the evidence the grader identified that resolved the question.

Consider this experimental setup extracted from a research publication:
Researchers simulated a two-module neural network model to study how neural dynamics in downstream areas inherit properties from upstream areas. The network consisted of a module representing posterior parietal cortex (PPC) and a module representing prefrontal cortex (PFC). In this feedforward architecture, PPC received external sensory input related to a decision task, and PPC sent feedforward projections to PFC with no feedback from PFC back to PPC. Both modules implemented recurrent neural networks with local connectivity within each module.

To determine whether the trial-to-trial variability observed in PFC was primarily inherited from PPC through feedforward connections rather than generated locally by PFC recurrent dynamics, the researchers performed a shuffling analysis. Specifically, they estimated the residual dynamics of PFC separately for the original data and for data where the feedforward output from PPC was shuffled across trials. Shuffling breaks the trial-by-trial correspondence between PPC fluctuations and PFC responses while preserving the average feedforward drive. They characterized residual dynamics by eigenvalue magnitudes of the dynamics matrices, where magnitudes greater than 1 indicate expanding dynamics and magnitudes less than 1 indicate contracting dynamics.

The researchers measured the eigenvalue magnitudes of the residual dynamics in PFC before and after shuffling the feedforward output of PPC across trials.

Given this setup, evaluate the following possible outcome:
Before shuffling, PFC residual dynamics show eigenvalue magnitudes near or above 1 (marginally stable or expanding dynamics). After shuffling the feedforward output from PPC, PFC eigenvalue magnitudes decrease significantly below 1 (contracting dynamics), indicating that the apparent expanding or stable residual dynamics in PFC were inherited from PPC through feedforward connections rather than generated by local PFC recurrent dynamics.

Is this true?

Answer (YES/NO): YES